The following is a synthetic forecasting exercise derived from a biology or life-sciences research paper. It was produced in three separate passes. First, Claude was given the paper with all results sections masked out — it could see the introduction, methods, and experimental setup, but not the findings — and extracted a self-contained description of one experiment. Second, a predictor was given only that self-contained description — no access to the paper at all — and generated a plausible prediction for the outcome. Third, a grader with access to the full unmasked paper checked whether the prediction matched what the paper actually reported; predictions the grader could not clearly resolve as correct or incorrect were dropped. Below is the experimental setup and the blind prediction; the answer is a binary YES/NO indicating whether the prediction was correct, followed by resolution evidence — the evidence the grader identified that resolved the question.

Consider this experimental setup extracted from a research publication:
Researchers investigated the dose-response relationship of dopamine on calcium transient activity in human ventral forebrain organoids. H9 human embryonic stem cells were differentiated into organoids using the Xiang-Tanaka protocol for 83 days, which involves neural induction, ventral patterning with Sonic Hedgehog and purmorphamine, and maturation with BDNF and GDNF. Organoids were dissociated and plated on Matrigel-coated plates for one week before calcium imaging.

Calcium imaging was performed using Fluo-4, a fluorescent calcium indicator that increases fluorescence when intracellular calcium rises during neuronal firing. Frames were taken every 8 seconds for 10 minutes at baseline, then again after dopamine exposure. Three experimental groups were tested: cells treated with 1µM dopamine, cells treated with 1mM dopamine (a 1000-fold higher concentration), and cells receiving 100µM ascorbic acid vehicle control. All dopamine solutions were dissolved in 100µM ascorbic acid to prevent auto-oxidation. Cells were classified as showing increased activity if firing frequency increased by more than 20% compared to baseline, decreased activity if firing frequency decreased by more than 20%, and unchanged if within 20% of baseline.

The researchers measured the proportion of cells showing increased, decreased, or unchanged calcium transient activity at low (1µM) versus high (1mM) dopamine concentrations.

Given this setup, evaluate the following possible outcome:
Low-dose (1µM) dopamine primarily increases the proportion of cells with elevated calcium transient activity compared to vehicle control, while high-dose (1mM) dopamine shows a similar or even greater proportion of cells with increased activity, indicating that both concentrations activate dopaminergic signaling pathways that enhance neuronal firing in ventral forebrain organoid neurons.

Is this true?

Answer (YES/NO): NO